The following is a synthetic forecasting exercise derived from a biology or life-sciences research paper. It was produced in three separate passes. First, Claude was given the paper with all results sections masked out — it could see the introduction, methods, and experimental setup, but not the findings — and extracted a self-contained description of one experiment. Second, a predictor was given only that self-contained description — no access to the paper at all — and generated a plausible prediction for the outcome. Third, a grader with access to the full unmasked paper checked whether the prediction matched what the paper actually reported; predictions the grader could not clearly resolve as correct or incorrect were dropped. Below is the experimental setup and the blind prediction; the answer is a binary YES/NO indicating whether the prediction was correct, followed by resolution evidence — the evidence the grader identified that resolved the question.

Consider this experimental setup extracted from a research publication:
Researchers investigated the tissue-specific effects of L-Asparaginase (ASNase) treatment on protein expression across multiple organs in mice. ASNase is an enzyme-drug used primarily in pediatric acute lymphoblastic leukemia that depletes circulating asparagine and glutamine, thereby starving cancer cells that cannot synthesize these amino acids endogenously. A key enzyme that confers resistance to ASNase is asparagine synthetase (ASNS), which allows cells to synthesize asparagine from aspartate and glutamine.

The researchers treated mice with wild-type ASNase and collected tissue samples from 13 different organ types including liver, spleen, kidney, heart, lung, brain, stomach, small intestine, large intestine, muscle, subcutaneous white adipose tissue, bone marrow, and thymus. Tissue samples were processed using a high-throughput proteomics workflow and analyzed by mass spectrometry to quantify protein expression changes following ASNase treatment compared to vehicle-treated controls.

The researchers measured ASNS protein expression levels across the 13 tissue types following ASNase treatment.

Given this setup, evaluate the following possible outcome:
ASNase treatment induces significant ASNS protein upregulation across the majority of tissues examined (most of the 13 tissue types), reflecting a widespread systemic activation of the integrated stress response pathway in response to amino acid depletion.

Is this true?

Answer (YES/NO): NO